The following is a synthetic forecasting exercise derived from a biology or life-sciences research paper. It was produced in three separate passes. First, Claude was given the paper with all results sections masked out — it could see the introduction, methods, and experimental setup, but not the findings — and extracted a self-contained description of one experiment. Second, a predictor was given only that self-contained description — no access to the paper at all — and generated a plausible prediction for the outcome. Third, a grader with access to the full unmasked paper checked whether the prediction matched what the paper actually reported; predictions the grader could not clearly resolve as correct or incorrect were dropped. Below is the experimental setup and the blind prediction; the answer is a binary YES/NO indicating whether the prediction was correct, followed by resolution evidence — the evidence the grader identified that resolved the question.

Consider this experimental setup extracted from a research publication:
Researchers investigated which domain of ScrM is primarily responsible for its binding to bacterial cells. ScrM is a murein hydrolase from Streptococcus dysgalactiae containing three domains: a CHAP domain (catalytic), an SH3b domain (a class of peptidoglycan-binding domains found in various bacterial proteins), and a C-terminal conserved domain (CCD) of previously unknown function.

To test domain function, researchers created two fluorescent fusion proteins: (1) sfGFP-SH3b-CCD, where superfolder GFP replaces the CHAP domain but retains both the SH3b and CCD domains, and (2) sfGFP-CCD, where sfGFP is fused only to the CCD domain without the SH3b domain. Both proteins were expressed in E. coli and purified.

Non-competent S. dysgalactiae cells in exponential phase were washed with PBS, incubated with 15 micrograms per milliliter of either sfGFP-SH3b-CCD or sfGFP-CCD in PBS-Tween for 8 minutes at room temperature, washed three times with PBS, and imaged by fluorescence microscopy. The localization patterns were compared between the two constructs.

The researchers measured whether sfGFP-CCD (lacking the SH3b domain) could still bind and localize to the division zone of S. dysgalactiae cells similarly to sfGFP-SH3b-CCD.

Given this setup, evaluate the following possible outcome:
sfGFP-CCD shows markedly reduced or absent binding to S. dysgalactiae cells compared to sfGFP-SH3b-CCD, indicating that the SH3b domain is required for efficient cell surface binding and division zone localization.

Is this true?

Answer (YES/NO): NO